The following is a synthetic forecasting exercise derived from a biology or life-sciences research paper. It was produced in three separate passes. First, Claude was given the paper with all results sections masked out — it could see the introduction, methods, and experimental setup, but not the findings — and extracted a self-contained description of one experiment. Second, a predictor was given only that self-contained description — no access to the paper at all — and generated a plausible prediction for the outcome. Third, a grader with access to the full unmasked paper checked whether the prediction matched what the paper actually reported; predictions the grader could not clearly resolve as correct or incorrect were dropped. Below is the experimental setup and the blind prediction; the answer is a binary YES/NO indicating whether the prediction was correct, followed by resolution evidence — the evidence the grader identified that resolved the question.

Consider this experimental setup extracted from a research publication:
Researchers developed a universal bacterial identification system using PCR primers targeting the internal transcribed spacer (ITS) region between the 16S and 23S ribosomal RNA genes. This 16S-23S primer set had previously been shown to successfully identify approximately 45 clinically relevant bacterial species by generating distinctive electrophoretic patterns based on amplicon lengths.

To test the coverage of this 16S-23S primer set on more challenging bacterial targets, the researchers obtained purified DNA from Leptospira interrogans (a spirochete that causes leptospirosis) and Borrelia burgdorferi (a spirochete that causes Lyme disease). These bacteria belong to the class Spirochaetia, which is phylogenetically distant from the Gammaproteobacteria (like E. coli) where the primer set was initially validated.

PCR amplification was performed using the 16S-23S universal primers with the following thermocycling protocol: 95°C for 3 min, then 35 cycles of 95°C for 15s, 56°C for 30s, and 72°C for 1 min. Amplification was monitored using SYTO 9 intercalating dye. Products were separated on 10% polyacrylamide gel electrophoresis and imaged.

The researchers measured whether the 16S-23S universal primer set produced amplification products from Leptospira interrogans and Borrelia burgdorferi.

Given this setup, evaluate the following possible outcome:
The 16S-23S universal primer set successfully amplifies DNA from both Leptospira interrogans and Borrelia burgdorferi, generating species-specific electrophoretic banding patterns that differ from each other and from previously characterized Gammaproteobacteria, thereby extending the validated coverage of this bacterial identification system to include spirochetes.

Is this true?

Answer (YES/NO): NO